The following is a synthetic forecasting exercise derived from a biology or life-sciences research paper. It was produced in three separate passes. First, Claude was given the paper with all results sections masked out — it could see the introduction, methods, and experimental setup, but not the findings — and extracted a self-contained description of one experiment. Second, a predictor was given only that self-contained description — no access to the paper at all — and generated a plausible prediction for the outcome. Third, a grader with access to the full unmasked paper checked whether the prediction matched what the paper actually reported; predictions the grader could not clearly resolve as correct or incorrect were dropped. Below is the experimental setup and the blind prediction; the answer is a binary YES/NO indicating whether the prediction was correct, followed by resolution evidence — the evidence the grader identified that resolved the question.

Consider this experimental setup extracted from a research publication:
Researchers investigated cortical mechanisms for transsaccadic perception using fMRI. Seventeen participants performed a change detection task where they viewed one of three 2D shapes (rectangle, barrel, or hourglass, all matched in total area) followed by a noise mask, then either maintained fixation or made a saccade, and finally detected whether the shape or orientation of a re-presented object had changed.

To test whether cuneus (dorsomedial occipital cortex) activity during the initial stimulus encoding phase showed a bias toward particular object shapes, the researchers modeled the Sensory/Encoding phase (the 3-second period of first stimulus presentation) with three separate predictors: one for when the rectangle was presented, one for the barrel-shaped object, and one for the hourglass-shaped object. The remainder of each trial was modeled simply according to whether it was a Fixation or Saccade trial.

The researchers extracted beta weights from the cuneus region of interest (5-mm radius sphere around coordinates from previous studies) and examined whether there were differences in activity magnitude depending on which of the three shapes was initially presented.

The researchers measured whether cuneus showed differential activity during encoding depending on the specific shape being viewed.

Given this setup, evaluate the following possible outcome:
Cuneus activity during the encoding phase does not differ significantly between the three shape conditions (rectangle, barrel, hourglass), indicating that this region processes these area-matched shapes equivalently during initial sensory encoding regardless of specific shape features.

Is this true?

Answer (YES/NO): YES